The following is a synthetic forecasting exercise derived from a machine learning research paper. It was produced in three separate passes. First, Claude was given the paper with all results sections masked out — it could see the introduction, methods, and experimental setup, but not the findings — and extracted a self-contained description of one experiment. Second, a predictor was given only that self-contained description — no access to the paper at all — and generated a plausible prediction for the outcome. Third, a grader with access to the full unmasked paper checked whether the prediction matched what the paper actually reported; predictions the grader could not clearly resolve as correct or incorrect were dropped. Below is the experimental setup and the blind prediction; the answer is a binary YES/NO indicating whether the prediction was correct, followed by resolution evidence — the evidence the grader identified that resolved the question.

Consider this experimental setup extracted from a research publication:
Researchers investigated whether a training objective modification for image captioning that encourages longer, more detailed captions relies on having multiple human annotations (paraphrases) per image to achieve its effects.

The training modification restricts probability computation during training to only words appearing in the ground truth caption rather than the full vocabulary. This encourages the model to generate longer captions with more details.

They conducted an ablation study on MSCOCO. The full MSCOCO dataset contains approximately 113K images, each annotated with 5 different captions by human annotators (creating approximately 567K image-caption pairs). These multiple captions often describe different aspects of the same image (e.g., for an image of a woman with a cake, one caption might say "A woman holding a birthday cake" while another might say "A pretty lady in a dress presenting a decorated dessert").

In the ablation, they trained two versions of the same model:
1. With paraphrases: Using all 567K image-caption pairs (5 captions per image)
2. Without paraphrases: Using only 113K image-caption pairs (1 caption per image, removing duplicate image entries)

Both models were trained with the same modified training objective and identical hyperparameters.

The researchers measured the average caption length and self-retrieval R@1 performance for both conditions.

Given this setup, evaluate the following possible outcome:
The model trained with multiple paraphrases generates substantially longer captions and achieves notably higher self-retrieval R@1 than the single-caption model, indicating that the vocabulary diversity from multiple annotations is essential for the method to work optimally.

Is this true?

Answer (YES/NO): NO